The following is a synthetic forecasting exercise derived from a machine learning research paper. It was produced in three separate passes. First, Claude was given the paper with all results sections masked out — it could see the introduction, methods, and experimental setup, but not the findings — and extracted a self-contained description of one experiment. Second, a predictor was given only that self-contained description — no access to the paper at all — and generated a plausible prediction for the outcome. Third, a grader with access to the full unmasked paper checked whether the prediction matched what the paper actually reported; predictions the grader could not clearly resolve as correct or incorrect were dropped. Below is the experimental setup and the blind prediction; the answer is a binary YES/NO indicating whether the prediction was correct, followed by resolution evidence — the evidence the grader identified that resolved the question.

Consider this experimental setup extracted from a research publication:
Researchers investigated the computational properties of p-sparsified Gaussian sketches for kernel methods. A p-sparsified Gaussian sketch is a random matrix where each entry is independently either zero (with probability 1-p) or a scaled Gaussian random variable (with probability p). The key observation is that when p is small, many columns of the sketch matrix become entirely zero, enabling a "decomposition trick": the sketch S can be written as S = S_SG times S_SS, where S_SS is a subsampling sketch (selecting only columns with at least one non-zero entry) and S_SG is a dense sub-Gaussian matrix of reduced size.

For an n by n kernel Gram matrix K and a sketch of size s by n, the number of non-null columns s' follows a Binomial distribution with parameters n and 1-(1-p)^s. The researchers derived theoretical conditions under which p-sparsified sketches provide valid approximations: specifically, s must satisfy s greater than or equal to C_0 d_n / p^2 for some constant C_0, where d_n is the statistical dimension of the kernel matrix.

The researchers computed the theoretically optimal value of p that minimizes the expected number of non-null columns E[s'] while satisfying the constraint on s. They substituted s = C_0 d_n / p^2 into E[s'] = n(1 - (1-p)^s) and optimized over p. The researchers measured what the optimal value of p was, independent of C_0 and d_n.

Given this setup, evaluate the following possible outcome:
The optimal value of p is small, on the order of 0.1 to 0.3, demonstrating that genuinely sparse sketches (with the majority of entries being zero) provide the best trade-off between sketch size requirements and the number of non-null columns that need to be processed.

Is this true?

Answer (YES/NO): NO